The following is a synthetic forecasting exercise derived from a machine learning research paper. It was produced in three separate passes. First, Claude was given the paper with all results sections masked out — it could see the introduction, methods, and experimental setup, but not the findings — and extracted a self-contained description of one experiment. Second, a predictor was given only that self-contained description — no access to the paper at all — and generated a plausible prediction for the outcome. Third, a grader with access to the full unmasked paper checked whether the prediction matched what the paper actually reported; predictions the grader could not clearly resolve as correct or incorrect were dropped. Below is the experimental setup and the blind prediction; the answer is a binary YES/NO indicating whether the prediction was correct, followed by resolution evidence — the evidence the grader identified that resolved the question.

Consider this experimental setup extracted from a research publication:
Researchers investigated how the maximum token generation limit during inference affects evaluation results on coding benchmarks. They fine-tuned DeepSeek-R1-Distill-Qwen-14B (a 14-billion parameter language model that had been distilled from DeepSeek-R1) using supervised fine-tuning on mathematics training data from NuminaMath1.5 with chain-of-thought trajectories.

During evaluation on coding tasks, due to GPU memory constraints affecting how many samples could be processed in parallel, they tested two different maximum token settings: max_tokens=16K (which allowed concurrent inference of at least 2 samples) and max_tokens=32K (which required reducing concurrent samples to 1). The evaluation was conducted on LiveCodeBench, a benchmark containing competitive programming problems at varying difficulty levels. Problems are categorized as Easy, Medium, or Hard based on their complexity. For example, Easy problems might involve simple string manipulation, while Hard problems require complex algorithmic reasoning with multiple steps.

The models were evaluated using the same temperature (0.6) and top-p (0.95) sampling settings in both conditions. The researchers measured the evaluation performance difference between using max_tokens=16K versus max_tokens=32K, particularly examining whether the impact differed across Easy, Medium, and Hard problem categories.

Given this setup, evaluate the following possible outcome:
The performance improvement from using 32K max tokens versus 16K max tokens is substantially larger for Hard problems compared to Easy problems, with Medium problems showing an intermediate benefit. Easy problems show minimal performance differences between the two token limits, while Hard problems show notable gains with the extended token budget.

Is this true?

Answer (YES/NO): NO